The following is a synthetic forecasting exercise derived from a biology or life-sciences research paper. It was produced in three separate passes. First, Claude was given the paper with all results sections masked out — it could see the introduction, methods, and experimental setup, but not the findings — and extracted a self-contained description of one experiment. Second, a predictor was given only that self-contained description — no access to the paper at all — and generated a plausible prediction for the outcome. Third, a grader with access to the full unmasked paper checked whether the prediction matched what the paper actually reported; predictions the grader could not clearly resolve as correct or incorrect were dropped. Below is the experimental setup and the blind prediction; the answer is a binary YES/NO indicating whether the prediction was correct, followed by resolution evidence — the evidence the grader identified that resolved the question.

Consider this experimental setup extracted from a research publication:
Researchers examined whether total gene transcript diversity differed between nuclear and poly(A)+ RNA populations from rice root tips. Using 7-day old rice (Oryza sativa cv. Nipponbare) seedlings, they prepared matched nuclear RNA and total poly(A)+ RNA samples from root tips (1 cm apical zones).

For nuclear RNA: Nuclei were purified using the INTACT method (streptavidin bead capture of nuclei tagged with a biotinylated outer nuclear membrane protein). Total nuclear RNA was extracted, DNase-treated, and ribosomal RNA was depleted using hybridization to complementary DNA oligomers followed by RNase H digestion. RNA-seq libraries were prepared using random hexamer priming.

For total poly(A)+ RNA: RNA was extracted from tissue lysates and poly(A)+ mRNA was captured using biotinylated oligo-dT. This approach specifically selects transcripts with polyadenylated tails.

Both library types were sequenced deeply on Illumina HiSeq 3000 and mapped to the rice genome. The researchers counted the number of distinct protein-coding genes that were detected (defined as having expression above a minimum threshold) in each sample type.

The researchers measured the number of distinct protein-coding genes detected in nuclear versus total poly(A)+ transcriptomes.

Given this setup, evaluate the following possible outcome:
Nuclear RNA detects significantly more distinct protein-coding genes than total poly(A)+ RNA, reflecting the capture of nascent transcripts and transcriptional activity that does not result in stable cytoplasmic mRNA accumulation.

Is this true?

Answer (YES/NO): YES